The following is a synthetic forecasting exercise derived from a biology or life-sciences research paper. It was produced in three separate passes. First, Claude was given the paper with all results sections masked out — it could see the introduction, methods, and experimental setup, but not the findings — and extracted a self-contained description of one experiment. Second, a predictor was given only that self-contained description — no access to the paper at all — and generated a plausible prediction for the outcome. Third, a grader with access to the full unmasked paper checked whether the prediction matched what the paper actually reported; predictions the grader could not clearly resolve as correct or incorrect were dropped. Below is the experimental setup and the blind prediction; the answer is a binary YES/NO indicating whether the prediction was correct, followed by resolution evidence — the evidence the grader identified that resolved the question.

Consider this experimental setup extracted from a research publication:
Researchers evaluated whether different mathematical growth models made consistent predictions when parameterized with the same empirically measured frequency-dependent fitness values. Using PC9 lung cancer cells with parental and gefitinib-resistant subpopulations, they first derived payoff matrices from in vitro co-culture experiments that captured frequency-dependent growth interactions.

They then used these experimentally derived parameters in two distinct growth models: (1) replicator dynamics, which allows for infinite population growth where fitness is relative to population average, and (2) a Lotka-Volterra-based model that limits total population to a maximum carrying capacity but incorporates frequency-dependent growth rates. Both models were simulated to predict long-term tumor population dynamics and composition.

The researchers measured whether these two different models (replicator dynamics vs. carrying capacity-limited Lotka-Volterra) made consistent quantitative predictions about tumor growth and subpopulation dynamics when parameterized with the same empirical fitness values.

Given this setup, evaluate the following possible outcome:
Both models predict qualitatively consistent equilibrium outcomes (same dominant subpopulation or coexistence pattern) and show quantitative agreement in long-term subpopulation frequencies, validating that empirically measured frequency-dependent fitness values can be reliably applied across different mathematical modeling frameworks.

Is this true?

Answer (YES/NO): NO